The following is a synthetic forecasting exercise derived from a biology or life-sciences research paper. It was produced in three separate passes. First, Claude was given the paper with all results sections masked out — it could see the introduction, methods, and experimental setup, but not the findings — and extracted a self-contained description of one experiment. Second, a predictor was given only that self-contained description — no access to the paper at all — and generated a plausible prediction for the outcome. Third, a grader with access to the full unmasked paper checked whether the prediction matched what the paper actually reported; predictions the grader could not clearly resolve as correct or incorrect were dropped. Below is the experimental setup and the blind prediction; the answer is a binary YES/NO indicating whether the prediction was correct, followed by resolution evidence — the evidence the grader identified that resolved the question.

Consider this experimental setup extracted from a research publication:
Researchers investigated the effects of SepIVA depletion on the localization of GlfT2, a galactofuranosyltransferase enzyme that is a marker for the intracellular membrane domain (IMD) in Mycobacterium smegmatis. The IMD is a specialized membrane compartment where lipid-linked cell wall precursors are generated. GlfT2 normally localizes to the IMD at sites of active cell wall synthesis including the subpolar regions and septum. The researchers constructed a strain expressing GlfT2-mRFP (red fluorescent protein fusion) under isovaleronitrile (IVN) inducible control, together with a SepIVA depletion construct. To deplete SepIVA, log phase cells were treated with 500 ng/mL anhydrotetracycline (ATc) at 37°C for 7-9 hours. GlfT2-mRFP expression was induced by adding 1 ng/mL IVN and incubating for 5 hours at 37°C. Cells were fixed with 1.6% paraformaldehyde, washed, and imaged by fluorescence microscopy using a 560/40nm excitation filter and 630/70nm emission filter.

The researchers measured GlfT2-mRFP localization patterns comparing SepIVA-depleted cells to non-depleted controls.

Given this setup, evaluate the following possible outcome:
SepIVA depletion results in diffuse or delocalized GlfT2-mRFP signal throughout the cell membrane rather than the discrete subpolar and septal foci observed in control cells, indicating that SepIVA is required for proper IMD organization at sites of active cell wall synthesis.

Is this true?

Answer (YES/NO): NO